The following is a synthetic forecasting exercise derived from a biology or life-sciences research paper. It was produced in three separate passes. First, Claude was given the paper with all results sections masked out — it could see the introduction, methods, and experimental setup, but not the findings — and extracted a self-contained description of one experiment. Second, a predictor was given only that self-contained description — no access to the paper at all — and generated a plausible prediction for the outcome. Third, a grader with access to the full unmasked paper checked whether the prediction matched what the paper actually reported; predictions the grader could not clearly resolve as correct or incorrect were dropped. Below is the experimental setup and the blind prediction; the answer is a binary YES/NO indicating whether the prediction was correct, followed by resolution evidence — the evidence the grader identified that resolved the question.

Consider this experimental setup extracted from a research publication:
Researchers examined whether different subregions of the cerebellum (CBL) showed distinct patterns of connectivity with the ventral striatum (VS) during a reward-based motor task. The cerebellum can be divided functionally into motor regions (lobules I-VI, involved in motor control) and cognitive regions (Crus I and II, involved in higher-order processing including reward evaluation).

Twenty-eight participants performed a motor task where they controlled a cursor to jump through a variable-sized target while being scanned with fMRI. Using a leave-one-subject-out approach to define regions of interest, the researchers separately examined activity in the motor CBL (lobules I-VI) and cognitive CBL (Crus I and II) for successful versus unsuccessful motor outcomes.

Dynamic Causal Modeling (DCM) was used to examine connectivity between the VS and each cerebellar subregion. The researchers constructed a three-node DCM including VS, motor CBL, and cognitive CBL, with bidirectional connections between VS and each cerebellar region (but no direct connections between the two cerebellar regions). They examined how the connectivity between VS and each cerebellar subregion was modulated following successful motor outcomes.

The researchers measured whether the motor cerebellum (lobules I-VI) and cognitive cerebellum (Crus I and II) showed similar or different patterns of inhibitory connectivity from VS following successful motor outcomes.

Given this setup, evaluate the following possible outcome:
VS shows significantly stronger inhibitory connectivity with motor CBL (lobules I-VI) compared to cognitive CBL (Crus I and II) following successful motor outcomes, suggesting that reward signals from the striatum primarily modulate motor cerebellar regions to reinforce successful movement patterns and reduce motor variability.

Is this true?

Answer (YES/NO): YES